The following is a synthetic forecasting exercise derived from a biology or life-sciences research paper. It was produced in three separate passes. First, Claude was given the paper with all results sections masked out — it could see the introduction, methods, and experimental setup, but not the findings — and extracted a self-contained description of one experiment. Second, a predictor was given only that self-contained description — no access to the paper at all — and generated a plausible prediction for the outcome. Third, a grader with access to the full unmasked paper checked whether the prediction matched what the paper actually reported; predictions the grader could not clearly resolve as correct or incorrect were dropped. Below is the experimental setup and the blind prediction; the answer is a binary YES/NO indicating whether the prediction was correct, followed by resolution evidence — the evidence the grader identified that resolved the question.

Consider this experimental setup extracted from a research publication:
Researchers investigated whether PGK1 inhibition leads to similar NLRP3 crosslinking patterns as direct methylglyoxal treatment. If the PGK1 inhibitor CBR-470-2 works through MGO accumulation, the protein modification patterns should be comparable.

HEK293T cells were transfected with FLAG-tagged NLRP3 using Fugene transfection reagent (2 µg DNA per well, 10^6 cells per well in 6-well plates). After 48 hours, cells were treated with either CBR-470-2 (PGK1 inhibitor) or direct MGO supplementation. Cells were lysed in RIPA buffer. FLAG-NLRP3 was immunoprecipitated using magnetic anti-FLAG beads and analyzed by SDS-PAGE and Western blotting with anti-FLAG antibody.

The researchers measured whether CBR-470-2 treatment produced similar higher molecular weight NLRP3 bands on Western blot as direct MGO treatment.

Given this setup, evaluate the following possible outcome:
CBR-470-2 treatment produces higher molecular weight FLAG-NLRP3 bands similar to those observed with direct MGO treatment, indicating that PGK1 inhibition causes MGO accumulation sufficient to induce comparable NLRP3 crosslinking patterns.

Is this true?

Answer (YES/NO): YES